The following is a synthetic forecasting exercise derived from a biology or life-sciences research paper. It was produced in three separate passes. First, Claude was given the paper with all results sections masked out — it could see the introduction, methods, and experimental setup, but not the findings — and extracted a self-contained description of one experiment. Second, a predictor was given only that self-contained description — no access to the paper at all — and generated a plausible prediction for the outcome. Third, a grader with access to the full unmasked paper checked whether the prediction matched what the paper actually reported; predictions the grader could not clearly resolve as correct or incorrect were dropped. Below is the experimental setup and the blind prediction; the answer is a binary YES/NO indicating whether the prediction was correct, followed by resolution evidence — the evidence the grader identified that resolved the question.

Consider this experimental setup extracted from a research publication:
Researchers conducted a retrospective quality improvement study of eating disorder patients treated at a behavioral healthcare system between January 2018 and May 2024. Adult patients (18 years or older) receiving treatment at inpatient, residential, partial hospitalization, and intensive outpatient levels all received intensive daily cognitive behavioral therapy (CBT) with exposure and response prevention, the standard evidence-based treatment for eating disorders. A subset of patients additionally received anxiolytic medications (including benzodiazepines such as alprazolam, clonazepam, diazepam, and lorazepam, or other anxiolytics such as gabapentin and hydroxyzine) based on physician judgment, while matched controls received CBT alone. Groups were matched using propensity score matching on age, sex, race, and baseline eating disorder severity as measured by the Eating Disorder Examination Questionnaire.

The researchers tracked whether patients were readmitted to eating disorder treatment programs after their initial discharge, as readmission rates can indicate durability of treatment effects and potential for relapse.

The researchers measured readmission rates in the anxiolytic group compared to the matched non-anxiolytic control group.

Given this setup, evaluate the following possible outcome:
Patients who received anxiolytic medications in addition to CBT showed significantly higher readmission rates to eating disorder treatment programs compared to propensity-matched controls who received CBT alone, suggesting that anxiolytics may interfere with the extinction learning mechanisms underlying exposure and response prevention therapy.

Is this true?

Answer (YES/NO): NO